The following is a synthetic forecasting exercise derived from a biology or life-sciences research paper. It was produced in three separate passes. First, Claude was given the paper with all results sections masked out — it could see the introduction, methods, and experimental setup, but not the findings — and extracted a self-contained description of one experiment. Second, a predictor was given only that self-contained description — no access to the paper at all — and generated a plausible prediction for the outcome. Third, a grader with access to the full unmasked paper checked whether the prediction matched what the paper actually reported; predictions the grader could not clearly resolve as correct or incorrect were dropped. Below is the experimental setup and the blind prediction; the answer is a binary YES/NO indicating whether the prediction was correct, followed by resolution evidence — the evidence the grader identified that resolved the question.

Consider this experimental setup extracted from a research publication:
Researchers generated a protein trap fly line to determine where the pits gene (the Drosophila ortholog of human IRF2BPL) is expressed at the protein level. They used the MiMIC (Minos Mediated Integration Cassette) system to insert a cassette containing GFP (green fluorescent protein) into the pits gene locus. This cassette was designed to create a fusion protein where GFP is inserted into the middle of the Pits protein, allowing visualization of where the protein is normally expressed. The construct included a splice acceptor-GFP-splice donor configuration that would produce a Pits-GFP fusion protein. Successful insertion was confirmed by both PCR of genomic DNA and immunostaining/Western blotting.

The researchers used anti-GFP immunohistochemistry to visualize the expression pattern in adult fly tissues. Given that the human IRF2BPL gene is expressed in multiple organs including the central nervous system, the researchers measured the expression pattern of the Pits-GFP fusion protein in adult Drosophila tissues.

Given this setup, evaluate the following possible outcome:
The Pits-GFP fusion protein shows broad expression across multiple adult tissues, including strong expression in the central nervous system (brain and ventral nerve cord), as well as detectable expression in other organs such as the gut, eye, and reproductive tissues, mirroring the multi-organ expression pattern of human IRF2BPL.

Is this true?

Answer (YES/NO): NO